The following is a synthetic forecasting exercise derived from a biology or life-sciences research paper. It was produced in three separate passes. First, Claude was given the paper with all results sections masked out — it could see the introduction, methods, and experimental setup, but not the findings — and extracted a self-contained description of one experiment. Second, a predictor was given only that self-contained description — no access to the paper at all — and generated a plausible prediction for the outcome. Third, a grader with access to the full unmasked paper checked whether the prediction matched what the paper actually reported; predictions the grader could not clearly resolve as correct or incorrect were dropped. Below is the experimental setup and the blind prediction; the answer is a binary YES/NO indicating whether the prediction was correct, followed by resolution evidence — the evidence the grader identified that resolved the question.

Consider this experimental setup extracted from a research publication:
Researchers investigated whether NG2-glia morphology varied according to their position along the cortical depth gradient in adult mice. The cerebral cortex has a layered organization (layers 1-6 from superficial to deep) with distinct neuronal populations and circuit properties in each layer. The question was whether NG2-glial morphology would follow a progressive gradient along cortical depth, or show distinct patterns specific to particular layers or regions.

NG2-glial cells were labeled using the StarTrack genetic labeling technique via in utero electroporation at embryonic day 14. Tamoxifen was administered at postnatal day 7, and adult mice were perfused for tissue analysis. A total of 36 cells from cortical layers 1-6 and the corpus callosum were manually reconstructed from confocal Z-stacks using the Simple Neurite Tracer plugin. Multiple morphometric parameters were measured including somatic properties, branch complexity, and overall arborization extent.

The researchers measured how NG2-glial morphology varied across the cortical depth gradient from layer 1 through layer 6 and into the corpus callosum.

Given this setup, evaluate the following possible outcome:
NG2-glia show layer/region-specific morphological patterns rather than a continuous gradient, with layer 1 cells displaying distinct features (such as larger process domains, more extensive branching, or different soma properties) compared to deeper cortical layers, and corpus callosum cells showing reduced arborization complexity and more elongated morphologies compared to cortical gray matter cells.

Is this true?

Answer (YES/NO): NO